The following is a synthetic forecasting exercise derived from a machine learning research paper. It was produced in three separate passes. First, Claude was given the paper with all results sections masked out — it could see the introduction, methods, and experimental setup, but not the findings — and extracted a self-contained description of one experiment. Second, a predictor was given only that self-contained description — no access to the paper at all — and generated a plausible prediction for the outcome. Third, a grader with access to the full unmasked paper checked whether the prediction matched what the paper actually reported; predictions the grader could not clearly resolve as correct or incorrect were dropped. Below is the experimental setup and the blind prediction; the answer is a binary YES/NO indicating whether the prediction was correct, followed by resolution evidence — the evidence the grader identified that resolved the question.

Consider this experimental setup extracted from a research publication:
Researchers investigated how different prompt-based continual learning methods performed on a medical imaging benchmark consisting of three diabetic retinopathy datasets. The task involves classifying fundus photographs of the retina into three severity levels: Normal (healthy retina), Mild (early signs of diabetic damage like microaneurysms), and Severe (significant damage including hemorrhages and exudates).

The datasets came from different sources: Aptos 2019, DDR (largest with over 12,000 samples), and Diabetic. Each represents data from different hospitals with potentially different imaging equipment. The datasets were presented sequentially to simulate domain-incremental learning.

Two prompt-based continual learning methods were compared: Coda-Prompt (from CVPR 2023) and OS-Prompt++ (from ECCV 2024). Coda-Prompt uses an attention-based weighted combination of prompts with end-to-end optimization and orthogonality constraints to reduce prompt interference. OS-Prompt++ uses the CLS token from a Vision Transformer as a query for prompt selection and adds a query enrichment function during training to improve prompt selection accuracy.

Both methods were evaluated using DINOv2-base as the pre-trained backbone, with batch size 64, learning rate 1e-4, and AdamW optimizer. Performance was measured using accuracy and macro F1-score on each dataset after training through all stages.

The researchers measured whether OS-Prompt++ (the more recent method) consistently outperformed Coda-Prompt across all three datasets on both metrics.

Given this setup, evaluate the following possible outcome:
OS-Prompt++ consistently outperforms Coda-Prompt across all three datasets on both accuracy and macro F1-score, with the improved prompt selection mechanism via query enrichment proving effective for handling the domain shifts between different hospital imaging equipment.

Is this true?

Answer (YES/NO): NO